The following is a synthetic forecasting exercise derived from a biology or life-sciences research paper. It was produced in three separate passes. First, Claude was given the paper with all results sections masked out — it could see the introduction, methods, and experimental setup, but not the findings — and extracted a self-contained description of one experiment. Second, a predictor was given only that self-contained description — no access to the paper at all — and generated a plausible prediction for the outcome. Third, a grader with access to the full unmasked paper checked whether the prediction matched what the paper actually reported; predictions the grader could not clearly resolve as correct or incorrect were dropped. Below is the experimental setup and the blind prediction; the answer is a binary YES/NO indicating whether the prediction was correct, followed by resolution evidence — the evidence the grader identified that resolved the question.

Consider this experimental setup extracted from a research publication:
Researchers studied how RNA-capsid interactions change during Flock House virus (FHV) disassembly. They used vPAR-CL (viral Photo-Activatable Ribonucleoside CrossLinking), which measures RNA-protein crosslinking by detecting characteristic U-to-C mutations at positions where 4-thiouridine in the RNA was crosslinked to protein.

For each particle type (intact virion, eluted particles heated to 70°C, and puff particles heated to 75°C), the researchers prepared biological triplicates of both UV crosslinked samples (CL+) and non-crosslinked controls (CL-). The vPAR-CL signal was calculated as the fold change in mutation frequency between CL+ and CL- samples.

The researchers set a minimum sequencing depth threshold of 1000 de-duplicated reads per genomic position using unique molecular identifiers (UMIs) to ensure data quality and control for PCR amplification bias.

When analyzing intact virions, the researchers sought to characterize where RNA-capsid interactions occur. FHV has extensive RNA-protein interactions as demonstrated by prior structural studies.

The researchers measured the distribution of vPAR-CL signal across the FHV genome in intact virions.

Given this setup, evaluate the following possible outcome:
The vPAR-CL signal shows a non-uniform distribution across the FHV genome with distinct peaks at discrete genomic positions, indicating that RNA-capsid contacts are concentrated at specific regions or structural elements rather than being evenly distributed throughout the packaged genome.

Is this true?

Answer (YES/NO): YES